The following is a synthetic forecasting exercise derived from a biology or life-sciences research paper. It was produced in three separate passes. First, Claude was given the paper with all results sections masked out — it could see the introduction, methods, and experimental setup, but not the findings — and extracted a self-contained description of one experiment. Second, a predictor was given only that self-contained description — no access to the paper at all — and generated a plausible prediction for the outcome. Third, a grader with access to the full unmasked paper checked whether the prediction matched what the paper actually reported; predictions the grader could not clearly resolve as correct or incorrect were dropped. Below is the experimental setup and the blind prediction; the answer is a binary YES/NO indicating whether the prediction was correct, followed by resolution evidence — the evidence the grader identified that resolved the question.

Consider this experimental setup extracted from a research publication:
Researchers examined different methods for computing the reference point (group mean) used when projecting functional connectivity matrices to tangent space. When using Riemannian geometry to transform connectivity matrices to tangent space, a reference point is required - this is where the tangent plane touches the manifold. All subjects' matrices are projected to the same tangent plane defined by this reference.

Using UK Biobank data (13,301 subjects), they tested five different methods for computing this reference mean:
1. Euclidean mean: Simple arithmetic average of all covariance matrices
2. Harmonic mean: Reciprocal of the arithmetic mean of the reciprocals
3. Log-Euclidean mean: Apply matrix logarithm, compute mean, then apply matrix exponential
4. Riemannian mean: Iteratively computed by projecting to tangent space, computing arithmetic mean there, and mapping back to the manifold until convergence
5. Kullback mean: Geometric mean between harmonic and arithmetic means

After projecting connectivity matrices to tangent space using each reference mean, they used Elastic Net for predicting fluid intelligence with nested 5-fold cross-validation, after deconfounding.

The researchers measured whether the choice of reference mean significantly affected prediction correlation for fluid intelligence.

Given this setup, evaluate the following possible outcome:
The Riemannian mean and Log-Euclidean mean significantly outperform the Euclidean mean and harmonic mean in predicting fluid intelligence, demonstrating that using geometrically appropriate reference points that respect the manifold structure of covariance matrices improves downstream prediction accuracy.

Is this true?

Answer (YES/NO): NO